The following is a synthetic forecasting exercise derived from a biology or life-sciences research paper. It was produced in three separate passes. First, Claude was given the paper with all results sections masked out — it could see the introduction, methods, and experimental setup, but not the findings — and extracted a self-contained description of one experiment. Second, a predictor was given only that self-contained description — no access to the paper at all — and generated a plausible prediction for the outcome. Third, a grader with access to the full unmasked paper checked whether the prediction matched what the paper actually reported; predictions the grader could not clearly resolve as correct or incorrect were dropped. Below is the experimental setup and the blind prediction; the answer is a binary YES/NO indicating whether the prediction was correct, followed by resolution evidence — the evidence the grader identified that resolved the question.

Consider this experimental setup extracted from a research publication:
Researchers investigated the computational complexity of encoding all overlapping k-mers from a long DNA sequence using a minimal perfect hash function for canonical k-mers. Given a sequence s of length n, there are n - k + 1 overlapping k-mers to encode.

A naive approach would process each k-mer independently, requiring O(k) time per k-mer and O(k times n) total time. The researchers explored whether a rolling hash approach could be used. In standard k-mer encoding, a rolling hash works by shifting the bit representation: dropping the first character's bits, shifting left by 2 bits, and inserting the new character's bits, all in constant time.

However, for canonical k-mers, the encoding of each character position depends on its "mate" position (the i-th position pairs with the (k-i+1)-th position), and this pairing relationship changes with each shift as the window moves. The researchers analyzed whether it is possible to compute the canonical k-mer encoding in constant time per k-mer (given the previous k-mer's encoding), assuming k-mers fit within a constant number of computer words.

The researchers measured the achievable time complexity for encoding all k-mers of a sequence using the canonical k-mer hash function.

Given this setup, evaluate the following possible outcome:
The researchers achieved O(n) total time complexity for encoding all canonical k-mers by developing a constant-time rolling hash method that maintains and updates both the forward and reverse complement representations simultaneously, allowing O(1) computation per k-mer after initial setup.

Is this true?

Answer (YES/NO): YES